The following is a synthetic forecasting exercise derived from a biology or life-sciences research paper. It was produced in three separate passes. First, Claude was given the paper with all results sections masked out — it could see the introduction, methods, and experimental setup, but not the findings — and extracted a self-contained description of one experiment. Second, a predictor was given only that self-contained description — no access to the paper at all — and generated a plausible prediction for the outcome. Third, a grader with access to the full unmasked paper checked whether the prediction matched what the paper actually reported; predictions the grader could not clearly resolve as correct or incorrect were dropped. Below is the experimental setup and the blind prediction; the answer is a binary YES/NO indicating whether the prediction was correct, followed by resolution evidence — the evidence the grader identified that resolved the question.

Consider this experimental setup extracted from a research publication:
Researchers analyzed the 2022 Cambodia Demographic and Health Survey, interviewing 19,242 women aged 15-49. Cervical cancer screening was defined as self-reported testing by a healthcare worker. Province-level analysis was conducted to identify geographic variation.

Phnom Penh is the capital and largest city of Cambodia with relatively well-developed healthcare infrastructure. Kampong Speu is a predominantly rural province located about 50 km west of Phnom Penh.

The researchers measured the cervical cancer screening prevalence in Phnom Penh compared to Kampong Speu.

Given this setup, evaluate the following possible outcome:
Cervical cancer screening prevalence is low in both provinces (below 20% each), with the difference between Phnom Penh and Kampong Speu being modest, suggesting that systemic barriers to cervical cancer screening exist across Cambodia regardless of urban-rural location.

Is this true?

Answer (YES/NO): NO